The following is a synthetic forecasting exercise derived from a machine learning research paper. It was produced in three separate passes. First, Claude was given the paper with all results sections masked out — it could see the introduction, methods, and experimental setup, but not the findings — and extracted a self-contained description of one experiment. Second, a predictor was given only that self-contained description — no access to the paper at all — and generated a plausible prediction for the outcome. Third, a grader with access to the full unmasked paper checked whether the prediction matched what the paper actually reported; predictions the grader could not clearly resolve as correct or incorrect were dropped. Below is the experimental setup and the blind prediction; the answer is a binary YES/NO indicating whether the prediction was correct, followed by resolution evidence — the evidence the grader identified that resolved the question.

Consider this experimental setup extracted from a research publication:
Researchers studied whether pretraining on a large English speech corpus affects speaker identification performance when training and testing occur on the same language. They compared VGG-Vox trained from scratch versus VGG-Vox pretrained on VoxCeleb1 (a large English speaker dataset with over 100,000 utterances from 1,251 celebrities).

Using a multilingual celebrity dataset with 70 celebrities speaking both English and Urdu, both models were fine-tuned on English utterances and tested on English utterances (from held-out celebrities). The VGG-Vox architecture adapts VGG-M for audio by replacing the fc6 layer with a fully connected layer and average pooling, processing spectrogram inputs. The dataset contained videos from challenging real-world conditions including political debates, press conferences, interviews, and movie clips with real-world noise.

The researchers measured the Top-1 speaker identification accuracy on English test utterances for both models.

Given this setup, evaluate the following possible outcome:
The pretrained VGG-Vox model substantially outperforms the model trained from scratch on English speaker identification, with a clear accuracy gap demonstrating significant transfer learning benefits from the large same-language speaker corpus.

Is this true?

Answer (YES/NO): NO